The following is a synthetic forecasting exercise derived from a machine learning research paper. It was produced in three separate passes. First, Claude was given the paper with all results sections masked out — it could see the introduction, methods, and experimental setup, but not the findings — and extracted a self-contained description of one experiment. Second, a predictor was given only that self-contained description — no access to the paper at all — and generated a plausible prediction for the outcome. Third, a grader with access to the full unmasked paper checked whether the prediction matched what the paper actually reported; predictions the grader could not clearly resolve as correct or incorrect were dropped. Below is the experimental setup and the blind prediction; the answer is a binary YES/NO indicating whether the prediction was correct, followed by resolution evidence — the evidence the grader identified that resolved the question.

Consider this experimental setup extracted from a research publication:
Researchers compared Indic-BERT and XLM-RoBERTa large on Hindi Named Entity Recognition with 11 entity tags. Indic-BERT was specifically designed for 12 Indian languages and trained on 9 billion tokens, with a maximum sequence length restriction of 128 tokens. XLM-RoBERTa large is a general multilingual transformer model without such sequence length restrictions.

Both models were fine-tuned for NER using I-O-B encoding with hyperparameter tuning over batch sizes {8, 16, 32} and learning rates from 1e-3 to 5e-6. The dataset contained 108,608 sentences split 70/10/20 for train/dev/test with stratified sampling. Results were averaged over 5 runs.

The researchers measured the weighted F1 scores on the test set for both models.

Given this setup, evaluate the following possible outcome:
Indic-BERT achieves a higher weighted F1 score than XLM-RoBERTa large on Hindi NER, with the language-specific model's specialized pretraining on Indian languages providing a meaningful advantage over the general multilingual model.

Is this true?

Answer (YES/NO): NO